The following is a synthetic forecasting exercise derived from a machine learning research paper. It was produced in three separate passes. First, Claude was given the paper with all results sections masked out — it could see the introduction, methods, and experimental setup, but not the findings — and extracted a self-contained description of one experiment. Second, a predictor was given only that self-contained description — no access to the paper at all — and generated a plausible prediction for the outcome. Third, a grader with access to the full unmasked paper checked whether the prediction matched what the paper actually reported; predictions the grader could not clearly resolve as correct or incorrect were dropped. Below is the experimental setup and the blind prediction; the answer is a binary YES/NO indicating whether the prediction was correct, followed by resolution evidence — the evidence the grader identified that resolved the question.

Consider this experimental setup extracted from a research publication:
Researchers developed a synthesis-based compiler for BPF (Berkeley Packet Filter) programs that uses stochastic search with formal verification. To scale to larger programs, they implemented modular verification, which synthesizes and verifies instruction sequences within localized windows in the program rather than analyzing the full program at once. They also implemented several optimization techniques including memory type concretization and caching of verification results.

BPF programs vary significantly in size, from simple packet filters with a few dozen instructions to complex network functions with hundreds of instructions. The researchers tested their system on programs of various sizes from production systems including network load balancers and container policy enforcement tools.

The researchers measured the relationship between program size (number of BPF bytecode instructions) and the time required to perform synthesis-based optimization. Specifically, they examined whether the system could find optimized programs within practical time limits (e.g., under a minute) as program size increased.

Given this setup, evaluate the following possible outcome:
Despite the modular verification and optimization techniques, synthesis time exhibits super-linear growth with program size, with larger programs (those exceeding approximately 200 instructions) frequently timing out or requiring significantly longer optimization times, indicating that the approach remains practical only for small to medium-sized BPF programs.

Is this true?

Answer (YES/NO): YES